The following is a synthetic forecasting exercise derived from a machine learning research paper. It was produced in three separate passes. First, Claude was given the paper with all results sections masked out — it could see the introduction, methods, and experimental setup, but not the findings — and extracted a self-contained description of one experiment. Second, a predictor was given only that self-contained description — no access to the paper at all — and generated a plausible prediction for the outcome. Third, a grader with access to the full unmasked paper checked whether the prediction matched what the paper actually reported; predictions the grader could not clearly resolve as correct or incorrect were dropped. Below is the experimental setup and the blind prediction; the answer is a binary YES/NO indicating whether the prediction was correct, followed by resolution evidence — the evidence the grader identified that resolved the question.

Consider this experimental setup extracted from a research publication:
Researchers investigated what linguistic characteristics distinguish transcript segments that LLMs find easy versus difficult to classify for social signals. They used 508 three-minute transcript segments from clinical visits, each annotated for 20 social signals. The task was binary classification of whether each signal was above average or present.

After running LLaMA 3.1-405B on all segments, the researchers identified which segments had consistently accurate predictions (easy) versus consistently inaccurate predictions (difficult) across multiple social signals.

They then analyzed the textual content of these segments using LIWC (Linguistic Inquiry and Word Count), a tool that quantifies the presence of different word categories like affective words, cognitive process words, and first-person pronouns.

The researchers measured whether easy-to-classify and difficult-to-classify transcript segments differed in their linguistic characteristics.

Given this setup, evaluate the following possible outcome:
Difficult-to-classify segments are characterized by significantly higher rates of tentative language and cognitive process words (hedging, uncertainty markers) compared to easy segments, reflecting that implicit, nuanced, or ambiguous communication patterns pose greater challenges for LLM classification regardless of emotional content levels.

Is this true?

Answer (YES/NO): NO